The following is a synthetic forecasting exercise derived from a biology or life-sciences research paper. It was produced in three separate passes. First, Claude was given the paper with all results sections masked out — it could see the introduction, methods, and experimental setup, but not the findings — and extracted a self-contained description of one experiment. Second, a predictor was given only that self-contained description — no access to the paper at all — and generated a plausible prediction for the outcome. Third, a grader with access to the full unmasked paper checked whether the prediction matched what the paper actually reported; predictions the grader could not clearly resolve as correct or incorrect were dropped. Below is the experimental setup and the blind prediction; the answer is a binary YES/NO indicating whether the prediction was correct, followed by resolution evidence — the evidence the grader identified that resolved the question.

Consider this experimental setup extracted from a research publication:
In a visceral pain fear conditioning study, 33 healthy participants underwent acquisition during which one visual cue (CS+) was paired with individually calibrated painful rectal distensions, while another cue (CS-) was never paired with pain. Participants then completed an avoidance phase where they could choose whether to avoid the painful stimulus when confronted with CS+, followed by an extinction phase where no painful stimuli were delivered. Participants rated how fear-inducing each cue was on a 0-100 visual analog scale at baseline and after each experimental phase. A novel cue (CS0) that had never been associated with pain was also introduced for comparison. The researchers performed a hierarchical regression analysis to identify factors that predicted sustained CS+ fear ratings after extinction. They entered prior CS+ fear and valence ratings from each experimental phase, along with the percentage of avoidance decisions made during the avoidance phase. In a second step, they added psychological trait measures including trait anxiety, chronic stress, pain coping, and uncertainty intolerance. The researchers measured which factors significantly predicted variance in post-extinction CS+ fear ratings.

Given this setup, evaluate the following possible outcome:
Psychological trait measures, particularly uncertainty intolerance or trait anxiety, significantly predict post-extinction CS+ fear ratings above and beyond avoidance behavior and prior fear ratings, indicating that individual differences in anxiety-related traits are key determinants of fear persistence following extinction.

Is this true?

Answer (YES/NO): NO